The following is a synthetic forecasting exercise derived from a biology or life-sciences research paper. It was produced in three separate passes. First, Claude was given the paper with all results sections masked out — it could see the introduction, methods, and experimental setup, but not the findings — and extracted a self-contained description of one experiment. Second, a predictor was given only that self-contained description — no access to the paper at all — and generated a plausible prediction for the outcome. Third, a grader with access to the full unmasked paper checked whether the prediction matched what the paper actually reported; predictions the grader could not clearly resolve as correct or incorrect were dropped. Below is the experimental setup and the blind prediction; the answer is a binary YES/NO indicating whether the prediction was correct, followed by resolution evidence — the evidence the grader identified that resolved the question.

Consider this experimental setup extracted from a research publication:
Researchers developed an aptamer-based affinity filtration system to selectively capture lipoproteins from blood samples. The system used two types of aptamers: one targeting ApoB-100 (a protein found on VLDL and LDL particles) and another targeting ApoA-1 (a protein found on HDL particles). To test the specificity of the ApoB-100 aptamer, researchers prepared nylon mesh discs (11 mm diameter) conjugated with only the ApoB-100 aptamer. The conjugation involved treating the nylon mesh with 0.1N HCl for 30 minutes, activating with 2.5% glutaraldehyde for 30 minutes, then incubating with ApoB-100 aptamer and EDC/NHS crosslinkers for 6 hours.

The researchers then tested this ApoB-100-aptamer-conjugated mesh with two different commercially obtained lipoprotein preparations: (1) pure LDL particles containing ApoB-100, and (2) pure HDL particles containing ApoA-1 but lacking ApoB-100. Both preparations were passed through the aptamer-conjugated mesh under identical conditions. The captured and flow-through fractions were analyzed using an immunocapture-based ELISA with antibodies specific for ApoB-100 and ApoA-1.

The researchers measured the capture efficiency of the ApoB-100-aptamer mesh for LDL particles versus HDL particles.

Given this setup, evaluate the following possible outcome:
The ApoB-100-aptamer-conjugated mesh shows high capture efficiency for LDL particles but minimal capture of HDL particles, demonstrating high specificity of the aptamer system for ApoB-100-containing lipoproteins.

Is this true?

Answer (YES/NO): YES